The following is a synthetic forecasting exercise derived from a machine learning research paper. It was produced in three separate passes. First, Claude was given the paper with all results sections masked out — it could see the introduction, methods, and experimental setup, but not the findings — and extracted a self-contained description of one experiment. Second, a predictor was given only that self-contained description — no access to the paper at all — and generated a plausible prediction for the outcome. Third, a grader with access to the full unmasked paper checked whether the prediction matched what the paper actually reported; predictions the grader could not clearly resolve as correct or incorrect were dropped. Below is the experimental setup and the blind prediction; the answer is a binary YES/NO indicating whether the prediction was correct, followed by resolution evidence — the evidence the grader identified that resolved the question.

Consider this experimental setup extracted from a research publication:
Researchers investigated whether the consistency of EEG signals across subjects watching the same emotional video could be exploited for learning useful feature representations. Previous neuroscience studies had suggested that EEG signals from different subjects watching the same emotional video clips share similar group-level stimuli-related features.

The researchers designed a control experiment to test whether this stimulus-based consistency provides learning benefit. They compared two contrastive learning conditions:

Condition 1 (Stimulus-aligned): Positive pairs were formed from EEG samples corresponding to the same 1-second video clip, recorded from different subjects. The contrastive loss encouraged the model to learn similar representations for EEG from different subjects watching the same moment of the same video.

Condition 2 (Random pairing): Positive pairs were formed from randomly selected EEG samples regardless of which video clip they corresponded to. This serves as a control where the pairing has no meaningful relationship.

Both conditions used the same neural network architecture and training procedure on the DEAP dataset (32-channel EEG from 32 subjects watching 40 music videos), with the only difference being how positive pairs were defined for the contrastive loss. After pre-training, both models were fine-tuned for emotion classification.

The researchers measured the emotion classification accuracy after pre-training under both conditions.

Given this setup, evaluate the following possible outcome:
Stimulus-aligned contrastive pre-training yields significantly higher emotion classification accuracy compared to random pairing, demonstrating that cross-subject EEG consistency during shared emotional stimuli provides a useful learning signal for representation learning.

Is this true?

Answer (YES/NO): YES